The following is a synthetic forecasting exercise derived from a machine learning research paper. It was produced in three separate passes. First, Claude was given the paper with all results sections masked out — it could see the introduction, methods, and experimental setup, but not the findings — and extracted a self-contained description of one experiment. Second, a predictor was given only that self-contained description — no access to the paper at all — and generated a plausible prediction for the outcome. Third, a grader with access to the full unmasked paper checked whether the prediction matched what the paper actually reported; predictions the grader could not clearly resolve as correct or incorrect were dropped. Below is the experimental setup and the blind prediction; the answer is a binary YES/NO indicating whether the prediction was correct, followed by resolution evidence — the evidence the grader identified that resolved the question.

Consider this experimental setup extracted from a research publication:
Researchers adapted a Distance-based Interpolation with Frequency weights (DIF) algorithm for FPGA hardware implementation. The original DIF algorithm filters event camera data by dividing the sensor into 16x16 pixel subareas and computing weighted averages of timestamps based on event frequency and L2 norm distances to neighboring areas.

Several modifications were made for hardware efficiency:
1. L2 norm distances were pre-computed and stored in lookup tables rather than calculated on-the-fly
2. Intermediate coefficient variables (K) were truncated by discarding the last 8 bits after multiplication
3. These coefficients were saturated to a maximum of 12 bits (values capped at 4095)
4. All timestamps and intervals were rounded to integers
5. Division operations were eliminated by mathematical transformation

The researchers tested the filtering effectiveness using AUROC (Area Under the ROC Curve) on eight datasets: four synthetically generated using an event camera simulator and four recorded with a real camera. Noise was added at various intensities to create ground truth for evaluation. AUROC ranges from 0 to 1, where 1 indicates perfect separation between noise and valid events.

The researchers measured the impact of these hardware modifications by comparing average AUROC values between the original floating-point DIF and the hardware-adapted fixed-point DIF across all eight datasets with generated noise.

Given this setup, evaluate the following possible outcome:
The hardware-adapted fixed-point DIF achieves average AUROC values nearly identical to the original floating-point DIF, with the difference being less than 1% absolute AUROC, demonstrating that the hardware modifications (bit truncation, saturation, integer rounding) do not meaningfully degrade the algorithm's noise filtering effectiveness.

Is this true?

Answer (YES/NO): YES